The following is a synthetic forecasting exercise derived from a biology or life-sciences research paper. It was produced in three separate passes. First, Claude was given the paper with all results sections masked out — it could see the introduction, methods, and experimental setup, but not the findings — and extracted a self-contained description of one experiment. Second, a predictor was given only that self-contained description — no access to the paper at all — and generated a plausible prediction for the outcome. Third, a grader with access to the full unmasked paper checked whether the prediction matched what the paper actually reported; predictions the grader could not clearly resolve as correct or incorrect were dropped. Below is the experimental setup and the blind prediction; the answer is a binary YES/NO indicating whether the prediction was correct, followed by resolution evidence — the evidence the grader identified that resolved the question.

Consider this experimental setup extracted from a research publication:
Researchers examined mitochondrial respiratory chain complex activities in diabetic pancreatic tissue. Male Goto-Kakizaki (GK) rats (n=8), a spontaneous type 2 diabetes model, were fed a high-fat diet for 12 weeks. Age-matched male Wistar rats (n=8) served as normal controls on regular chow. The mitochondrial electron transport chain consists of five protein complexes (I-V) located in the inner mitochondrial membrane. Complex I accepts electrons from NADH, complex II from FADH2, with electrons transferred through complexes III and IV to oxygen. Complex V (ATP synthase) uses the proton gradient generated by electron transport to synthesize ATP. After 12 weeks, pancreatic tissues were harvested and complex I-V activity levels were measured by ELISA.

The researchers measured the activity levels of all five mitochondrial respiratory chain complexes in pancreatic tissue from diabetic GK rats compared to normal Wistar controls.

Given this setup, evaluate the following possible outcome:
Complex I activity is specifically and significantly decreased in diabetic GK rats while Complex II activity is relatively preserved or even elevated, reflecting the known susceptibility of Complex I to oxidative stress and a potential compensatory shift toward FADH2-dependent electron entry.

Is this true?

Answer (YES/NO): NO